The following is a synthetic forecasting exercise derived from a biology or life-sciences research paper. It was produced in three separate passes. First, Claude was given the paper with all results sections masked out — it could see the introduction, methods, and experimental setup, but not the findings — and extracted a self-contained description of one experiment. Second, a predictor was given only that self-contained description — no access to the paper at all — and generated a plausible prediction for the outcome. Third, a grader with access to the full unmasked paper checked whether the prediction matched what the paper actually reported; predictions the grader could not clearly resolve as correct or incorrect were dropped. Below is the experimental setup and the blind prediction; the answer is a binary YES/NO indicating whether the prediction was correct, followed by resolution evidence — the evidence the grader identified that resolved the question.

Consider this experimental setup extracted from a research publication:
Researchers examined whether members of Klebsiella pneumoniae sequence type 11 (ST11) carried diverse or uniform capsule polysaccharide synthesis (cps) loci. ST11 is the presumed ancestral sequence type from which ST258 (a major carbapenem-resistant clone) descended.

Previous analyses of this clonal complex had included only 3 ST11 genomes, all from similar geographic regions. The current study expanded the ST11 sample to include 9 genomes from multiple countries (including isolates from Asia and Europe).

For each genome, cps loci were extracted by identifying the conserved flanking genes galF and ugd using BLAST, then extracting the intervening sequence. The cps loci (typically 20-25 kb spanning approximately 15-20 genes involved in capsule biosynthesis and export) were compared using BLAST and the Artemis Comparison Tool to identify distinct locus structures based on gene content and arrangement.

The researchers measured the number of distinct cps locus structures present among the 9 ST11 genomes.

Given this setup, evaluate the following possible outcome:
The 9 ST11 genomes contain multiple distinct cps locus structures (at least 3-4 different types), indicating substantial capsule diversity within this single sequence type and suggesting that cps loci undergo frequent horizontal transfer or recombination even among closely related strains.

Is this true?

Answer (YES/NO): YES